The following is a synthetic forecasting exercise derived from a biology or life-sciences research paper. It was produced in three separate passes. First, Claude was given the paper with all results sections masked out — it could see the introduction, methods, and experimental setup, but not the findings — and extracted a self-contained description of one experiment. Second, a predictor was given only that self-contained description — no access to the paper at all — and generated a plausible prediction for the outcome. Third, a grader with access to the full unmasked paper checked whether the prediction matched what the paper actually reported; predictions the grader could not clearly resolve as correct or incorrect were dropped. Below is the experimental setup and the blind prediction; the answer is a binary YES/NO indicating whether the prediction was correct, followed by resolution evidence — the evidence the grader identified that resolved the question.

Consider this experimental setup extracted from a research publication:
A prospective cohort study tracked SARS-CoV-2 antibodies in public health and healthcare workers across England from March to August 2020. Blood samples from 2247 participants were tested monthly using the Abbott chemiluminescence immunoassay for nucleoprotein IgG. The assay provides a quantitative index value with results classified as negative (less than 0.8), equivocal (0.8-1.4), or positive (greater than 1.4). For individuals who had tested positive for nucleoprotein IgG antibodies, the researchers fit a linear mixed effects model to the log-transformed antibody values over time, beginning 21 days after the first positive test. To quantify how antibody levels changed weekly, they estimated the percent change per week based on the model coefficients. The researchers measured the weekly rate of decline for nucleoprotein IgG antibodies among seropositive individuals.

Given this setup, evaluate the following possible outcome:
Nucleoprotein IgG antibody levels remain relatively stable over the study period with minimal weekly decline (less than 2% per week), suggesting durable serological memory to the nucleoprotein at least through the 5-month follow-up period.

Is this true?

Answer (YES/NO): NO